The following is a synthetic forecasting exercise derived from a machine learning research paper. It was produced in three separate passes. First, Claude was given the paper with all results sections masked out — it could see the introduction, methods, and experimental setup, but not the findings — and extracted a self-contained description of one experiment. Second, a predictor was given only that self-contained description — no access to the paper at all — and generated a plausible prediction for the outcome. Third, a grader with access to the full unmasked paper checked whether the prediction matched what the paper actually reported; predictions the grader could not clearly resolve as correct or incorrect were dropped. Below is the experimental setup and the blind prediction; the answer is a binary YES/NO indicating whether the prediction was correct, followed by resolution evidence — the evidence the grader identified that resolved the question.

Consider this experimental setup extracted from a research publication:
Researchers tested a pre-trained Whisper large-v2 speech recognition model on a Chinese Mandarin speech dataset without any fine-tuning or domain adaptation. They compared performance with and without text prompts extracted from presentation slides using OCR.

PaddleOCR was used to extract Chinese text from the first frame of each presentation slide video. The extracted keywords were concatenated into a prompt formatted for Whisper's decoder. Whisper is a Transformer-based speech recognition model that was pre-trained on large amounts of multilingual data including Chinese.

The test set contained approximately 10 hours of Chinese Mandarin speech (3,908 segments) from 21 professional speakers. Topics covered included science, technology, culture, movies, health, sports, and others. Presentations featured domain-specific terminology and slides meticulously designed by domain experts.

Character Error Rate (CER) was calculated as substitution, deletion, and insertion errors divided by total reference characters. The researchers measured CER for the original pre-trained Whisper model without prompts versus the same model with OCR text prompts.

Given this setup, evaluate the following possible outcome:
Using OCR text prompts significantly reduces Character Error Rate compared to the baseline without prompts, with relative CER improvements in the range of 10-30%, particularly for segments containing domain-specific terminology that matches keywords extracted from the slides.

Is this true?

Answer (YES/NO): YES